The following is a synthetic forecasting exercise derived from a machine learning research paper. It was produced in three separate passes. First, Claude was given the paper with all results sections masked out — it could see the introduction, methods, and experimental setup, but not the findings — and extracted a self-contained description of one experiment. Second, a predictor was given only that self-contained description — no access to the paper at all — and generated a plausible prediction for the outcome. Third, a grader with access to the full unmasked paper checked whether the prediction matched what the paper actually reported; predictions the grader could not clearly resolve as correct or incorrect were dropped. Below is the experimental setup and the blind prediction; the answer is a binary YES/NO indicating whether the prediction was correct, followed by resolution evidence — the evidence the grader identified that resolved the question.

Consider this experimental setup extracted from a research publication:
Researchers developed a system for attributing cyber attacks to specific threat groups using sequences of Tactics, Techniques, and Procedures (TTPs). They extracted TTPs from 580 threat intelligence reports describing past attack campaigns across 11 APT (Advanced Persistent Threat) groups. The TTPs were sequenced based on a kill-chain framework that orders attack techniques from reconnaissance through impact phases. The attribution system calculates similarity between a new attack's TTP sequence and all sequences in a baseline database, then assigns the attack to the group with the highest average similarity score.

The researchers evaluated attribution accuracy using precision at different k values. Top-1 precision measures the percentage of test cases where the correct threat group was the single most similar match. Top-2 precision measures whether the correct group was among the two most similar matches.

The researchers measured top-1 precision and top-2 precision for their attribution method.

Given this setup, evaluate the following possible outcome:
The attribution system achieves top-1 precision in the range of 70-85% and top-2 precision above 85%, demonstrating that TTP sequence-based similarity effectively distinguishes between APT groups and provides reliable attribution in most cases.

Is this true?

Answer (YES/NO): NO